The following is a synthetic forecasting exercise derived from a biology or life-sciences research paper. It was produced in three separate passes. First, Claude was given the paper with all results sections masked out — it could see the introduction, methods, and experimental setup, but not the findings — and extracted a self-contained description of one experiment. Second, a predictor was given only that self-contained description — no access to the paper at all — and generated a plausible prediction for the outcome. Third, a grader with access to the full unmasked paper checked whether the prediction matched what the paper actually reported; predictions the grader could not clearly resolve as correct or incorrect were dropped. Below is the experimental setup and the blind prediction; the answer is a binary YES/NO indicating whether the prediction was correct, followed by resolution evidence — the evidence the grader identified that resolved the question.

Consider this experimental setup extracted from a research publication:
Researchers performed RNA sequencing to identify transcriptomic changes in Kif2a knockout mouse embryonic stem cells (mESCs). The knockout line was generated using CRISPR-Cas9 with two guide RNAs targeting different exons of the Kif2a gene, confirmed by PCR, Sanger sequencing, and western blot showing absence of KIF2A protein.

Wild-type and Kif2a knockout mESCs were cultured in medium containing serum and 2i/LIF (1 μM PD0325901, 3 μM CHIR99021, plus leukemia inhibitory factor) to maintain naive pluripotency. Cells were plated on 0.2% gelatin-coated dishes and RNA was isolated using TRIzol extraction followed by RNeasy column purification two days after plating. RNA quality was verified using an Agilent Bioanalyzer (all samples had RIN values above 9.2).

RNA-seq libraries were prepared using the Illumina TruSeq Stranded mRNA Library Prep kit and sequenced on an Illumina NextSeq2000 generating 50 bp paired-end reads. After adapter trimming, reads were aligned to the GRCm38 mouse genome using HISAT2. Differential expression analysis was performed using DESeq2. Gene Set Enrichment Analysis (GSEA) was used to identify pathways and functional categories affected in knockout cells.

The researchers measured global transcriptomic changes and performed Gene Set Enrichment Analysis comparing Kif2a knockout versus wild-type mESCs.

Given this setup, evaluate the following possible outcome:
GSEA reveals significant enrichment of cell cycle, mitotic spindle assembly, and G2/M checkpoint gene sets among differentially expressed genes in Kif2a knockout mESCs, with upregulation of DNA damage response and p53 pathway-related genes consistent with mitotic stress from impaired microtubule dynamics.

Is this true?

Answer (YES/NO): NO